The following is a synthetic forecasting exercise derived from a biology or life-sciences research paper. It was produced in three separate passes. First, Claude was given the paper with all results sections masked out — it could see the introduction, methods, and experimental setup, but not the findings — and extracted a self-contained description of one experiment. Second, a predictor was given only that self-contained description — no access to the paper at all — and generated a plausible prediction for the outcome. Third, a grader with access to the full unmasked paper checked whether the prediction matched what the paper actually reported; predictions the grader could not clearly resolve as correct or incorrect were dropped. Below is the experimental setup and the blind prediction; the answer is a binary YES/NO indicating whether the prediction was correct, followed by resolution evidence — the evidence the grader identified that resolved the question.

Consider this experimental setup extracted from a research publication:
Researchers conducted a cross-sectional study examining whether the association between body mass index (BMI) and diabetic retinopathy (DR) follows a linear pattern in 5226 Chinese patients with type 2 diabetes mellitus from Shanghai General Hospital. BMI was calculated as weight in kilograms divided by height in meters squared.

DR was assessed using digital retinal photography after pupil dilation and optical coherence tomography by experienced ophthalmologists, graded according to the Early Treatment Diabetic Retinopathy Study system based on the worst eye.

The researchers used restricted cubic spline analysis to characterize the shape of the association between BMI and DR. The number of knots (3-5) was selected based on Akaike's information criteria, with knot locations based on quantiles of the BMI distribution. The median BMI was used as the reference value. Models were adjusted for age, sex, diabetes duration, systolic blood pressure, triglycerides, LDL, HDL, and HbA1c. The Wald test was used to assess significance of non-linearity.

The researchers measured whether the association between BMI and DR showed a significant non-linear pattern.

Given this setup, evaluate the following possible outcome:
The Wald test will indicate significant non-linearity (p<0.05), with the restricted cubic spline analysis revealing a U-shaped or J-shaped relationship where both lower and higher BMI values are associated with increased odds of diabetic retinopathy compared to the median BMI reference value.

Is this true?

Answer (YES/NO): YES